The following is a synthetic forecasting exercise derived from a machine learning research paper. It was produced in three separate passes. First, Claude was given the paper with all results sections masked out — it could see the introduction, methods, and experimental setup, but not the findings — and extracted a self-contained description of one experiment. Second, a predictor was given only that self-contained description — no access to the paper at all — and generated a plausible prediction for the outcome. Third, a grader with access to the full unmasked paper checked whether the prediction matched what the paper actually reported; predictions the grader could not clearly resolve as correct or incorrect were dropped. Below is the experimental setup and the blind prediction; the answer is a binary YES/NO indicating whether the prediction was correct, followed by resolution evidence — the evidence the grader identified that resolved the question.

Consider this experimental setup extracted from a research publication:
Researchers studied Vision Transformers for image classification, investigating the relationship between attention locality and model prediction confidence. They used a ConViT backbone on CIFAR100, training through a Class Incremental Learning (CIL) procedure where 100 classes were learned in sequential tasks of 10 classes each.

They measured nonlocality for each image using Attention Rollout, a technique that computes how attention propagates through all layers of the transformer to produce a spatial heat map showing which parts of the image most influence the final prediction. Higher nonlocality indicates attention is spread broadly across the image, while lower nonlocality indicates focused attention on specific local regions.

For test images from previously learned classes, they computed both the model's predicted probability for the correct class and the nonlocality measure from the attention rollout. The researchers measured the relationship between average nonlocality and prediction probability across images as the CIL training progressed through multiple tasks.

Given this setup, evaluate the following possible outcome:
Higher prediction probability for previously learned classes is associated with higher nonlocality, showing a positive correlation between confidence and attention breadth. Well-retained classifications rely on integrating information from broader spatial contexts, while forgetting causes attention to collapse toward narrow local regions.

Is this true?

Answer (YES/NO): NO